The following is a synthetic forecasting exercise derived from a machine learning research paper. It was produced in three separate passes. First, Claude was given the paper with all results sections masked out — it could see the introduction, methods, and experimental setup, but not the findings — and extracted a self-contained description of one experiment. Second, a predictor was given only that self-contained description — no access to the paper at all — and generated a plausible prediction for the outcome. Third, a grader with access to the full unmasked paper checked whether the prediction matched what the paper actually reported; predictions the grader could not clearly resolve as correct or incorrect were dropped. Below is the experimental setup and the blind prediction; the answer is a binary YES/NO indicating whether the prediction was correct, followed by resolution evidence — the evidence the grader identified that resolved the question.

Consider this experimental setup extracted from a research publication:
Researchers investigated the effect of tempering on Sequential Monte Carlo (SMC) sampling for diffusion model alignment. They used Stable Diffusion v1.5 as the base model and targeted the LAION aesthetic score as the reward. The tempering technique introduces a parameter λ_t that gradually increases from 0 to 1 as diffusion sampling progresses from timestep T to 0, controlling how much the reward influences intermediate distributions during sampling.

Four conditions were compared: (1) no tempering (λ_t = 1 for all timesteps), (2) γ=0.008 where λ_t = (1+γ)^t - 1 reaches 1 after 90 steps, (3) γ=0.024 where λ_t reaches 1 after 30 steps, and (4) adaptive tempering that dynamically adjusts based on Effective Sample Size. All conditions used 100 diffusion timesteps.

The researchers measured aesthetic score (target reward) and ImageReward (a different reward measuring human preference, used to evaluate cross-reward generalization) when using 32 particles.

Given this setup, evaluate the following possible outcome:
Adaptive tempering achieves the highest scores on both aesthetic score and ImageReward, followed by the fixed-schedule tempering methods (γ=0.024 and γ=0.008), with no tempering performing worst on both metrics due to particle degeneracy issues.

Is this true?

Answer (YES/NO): NO